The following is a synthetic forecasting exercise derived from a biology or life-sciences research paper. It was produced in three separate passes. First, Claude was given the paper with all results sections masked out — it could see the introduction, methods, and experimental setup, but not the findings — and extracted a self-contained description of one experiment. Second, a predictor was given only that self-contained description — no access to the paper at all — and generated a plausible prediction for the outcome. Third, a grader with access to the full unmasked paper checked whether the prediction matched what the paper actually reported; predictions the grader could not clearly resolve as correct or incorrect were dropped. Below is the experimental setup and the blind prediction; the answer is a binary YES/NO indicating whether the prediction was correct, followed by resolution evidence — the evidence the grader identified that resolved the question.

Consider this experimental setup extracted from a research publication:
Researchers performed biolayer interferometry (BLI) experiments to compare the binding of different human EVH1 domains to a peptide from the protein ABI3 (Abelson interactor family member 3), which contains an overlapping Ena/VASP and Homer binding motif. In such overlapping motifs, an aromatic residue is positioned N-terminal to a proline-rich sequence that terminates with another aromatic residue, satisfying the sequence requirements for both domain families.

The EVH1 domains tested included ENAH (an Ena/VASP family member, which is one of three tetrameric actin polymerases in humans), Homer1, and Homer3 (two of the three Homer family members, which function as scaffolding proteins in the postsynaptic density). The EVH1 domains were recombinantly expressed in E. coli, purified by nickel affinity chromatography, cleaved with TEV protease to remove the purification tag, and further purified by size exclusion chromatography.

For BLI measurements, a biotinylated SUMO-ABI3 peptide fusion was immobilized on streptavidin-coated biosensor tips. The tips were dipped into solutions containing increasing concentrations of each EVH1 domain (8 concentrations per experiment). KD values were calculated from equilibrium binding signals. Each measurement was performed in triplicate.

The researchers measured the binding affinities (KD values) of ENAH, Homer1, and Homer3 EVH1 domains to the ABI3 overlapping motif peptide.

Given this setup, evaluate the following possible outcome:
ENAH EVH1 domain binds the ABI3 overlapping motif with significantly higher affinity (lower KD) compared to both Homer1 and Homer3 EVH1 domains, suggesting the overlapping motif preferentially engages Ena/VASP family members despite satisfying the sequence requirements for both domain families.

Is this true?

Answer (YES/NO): NO